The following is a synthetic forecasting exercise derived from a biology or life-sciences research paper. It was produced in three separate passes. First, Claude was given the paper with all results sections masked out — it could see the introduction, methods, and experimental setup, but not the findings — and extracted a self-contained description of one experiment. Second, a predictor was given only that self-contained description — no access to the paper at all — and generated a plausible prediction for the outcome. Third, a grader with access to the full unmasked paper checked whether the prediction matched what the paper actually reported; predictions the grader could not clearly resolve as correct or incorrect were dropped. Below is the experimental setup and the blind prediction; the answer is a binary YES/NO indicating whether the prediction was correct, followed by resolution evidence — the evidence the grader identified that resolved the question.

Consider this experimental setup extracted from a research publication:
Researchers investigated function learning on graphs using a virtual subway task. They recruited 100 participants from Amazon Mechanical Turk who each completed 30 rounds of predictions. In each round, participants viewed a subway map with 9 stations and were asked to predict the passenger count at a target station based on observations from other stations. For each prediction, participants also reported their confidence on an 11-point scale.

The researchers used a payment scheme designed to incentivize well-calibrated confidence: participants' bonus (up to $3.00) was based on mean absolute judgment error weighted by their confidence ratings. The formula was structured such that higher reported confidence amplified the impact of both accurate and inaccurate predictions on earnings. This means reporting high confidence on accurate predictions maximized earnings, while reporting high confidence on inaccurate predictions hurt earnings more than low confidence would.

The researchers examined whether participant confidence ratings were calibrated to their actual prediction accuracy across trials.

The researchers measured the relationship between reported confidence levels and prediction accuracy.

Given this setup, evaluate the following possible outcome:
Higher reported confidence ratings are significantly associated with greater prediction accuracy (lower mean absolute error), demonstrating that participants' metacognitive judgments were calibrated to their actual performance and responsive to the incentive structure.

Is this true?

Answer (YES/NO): YES